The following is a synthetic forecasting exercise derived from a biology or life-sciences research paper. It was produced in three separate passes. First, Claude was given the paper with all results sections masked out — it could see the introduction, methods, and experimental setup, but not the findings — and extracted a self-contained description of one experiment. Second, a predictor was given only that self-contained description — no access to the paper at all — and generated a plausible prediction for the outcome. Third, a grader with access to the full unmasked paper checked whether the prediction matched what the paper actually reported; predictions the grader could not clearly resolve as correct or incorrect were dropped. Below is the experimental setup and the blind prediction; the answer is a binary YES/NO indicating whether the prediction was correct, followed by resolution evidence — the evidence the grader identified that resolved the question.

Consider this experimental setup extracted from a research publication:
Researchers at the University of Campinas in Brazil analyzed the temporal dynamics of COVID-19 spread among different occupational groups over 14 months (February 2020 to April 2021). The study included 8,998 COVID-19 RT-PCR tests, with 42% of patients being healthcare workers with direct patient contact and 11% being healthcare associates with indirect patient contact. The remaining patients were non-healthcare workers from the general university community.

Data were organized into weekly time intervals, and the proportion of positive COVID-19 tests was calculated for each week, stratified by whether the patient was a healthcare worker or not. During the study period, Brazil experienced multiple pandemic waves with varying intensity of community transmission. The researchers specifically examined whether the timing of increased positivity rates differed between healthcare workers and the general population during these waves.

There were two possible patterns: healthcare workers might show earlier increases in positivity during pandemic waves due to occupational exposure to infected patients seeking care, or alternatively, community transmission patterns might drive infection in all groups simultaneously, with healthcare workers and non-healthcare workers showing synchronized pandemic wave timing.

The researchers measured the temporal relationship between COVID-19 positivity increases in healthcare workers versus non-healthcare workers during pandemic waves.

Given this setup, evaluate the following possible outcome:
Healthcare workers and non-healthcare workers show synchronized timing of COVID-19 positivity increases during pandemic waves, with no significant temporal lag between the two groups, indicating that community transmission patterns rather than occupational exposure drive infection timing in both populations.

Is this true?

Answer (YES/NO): NO